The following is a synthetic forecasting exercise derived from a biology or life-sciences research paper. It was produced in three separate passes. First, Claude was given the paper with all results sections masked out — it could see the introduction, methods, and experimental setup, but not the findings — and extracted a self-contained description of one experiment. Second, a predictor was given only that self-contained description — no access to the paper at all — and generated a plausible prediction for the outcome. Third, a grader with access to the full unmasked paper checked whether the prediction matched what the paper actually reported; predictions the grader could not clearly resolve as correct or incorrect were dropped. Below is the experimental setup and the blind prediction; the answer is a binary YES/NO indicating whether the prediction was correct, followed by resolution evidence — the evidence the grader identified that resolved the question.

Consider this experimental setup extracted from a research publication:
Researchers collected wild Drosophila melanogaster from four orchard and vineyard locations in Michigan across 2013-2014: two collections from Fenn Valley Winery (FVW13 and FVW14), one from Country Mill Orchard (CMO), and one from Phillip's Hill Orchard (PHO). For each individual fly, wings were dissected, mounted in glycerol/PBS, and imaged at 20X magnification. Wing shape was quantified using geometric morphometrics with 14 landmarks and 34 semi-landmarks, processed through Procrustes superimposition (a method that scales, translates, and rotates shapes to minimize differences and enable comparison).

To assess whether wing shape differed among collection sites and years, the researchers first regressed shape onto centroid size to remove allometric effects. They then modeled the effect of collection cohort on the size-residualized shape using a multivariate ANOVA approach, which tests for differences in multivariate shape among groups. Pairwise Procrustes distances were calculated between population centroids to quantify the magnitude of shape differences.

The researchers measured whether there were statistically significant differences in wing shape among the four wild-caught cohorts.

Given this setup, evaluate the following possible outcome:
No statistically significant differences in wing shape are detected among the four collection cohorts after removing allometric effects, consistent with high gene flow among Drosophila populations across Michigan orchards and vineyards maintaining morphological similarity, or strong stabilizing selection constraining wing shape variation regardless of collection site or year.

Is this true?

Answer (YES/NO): NO